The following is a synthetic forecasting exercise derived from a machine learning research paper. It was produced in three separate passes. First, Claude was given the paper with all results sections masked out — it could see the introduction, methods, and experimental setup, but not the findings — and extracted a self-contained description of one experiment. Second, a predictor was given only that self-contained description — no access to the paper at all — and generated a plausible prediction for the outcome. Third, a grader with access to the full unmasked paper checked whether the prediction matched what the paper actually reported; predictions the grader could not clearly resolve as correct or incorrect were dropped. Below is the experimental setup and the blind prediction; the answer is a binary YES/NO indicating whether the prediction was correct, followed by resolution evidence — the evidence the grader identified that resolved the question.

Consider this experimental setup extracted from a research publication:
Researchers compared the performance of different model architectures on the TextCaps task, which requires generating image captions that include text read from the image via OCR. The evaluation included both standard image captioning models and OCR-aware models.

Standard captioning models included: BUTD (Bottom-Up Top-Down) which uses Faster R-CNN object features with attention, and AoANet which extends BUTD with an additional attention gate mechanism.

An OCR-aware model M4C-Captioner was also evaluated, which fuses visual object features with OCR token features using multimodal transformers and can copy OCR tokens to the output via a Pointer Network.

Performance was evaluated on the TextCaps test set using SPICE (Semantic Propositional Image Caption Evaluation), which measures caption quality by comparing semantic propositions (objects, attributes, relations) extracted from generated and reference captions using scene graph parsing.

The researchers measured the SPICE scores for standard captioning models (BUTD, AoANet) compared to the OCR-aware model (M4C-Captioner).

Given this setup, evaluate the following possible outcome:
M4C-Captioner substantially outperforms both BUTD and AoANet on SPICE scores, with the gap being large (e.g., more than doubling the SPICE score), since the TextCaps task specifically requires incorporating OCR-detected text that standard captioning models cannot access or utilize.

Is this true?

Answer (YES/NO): NO